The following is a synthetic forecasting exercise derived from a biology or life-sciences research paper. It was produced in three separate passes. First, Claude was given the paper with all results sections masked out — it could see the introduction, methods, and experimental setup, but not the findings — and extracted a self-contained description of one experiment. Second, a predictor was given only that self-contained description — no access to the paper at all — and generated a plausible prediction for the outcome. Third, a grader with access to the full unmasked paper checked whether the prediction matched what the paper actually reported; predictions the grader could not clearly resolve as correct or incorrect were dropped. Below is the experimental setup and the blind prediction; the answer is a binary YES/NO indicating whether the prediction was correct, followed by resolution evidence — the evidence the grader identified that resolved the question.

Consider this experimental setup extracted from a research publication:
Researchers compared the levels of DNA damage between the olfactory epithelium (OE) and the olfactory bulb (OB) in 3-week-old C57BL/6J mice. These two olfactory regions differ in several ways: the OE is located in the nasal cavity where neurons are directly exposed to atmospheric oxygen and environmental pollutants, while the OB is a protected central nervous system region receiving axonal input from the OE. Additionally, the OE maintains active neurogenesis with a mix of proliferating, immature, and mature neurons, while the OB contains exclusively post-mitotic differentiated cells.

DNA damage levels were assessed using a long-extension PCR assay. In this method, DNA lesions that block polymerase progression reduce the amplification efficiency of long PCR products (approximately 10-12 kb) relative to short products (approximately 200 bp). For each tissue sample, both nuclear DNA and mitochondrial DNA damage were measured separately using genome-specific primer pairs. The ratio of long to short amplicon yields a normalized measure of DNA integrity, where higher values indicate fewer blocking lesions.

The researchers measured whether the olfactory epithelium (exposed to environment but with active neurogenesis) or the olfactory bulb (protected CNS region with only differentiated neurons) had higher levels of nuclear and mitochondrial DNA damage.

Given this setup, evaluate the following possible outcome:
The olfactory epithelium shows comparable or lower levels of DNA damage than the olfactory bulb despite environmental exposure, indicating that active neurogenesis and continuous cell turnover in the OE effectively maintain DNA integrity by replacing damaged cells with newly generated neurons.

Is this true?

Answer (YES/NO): NO